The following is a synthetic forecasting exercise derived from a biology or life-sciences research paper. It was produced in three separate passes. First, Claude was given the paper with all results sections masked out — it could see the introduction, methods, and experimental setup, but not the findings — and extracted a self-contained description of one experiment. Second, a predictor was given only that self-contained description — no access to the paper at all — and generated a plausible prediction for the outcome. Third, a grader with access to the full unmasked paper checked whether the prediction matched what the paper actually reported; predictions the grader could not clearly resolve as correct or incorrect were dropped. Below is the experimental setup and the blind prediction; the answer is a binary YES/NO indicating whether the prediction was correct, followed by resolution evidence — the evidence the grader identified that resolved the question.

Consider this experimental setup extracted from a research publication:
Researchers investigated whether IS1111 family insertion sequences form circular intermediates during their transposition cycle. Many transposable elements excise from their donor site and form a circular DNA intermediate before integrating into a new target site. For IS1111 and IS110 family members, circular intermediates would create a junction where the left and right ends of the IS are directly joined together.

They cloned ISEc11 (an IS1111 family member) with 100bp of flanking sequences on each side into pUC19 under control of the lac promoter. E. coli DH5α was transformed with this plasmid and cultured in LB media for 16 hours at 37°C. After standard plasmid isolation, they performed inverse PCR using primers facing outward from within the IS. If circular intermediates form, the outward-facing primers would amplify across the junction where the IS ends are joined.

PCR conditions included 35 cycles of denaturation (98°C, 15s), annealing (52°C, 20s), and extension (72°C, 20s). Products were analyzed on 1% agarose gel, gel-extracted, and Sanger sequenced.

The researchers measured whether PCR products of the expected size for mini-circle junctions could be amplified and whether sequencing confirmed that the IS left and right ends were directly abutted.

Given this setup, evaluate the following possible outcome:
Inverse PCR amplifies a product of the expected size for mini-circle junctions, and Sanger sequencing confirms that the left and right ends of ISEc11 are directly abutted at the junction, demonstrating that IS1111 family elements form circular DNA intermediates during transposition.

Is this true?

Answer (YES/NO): YES